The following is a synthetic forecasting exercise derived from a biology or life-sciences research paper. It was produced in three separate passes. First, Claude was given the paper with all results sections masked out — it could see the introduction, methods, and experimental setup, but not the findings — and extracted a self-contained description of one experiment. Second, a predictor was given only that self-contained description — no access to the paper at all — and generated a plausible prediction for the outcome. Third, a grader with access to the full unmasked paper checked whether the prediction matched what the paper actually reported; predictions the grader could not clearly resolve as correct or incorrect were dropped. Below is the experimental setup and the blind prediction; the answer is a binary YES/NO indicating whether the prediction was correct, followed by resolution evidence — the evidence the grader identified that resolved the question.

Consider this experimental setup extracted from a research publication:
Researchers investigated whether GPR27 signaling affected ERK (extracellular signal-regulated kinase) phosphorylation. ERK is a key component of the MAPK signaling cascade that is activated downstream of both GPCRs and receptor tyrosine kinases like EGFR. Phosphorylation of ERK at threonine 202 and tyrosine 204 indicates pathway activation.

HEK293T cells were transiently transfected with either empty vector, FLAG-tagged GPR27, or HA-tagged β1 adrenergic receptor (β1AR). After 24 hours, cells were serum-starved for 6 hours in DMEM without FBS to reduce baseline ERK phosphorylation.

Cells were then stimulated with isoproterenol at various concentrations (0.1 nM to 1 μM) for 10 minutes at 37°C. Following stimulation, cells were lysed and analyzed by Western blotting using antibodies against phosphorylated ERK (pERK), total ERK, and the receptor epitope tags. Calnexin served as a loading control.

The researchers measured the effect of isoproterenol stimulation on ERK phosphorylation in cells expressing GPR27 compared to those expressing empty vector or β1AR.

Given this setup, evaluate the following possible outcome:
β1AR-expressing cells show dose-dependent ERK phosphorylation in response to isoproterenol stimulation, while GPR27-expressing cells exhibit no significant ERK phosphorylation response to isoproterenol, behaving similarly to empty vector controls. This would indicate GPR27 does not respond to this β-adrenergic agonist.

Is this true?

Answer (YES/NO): NO